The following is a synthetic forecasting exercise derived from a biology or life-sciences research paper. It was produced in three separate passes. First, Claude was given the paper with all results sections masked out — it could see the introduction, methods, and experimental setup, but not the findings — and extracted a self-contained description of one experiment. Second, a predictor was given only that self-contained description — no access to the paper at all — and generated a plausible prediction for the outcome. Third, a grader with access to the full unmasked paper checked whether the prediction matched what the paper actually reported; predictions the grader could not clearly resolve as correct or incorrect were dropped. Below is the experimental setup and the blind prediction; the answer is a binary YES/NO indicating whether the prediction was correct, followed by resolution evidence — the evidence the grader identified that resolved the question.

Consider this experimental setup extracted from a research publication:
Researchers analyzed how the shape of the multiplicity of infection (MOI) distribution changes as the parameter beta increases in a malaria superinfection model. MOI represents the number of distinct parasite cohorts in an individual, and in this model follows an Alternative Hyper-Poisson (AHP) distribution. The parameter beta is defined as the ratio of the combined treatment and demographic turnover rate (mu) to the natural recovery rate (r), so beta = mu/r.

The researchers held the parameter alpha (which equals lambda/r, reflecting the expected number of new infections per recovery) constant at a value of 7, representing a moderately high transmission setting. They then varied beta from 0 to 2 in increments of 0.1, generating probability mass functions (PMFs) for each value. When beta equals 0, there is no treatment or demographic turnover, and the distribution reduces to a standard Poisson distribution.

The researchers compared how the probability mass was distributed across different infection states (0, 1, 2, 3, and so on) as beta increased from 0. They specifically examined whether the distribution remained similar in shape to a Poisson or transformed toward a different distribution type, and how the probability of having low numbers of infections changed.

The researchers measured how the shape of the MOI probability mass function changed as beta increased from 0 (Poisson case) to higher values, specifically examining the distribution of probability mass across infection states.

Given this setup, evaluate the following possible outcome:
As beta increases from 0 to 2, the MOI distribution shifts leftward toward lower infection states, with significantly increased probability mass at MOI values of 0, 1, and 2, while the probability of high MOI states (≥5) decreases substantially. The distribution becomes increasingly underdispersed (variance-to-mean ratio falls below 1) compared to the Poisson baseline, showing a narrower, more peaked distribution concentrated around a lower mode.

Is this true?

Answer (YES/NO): NO